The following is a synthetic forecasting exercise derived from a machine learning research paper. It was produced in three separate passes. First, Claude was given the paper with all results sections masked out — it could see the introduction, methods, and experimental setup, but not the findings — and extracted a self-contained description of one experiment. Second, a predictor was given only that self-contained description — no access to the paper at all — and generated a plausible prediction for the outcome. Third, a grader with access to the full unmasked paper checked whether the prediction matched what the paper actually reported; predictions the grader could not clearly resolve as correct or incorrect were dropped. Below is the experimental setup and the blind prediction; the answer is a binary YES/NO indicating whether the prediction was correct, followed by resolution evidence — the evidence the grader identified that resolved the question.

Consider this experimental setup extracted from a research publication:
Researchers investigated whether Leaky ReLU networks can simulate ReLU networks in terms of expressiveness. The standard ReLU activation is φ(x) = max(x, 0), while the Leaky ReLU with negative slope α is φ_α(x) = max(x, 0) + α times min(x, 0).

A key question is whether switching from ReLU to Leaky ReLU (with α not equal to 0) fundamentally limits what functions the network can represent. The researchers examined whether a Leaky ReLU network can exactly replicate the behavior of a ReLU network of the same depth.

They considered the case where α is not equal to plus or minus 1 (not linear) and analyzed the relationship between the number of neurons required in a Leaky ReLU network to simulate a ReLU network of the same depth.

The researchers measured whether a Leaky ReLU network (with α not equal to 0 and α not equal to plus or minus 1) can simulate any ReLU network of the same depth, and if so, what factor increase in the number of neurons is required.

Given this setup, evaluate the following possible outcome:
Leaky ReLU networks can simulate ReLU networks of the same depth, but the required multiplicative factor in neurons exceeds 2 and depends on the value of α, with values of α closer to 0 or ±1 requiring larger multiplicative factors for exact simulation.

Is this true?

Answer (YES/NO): NO